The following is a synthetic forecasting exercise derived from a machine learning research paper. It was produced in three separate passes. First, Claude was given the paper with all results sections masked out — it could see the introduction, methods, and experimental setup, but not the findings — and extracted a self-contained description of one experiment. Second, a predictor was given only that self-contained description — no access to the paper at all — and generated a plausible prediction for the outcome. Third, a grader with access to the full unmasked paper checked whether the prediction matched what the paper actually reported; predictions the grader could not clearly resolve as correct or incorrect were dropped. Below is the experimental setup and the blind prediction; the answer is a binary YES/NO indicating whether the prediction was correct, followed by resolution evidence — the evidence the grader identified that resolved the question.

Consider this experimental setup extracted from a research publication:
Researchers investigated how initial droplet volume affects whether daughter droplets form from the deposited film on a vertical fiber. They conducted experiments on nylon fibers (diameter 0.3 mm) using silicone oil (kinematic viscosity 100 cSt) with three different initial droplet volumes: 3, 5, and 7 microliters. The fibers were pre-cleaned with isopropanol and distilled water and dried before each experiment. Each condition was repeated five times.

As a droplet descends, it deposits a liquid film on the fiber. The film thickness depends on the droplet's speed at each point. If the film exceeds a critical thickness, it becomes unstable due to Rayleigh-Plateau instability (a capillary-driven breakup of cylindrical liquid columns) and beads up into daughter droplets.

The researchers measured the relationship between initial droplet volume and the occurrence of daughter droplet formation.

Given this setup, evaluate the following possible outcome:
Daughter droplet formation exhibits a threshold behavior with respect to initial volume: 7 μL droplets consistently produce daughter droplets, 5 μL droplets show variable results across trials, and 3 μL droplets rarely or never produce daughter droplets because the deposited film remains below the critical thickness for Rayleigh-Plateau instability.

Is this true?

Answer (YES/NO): NO